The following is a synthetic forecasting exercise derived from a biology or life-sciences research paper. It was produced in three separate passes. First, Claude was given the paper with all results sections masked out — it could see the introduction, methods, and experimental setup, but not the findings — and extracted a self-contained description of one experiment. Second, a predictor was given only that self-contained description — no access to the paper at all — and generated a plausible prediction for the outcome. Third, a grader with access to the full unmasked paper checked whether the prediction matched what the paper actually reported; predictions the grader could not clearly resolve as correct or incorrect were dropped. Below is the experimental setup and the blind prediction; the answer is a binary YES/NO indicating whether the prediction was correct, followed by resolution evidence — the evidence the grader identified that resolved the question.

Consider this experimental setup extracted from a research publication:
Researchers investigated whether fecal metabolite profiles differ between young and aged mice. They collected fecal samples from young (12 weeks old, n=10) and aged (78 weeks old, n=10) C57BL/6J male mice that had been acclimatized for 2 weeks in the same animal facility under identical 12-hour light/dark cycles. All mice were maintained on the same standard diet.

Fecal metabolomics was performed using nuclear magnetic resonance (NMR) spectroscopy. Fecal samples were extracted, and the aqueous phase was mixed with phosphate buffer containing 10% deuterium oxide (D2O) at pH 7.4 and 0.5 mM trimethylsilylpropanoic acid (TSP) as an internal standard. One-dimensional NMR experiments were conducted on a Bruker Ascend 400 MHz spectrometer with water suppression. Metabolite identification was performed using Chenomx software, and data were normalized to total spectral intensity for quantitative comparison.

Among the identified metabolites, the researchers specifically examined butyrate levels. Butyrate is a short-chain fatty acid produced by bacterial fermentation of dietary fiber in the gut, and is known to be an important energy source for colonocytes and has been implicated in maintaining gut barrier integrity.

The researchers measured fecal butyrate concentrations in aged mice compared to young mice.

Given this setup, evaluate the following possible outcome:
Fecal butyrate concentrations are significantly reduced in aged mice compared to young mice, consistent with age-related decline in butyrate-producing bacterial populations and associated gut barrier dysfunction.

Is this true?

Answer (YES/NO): YES